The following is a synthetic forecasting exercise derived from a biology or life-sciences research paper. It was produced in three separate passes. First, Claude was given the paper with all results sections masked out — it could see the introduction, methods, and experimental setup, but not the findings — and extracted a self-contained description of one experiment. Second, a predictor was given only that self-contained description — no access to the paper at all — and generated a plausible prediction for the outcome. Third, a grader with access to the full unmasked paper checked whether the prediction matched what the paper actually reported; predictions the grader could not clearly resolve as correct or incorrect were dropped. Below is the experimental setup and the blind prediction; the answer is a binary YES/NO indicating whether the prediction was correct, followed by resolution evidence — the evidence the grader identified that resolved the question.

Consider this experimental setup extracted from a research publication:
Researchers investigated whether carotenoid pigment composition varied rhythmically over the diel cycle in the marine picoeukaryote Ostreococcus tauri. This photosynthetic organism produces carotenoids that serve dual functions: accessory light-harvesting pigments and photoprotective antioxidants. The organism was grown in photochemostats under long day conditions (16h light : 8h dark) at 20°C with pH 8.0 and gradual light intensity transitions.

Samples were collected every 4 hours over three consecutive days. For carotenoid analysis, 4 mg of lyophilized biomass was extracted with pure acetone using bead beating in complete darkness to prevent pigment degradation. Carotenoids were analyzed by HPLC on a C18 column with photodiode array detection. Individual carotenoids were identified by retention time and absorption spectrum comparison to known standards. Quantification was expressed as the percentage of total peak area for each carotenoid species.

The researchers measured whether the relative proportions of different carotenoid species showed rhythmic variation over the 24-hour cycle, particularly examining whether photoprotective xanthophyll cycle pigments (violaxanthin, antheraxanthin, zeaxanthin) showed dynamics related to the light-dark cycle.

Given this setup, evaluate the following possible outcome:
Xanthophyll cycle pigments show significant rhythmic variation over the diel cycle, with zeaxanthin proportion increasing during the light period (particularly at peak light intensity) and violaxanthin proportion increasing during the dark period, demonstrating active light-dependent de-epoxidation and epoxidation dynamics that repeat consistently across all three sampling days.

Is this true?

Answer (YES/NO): YES